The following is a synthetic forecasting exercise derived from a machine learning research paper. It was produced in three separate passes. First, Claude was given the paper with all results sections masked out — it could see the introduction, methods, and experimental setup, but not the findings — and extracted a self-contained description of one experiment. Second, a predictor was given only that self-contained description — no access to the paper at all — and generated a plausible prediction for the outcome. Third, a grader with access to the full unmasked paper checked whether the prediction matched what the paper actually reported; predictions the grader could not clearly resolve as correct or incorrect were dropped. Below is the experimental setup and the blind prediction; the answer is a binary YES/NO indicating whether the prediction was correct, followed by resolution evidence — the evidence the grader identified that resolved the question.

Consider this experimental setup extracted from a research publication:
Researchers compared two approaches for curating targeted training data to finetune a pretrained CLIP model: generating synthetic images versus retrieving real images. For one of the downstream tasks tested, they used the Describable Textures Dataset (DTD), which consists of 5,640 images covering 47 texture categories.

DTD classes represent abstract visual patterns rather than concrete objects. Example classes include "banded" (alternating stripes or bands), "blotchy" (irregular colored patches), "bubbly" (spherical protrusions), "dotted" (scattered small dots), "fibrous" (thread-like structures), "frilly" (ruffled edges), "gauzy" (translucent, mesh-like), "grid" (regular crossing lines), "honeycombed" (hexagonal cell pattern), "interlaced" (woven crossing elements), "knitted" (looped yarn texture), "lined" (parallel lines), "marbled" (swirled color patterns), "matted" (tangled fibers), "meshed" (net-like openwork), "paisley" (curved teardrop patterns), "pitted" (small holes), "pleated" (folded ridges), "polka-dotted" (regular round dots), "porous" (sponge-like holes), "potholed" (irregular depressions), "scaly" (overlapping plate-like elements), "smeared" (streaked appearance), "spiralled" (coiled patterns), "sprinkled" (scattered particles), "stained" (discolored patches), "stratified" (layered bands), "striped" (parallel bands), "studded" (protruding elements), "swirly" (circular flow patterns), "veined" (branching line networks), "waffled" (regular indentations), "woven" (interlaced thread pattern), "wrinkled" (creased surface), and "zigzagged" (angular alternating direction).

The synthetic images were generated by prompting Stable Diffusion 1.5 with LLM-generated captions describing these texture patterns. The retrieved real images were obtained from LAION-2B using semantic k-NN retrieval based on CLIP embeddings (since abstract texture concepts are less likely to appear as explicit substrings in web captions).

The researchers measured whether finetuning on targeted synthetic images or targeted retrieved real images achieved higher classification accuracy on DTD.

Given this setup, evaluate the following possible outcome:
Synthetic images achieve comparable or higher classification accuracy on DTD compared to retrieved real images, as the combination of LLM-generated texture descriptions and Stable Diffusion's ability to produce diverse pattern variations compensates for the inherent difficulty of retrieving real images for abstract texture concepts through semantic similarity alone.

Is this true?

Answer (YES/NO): NO